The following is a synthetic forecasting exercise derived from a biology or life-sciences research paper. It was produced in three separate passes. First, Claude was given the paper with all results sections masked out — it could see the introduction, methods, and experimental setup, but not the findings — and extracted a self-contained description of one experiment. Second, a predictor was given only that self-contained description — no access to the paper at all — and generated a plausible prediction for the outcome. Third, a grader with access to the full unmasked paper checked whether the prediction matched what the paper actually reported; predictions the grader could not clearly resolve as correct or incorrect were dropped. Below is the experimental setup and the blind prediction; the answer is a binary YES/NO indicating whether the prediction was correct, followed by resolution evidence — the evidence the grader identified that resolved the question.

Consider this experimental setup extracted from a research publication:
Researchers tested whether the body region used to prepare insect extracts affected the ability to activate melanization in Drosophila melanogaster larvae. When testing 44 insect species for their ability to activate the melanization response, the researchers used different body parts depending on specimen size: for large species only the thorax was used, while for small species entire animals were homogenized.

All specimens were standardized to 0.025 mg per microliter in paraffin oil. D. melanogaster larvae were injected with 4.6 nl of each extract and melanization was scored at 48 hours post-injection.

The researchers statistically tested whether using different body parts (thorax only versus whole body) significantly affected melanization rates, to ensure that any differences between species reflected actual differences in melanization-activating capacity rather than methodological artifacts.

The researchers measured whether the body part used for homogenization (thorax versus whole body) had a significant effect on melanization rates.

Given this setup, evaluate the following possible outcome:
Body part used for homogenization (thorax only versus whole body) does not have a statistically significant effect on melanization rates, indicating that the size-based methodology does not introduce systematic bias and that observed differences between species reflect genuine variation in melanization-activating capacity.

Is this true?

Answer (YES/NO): YES